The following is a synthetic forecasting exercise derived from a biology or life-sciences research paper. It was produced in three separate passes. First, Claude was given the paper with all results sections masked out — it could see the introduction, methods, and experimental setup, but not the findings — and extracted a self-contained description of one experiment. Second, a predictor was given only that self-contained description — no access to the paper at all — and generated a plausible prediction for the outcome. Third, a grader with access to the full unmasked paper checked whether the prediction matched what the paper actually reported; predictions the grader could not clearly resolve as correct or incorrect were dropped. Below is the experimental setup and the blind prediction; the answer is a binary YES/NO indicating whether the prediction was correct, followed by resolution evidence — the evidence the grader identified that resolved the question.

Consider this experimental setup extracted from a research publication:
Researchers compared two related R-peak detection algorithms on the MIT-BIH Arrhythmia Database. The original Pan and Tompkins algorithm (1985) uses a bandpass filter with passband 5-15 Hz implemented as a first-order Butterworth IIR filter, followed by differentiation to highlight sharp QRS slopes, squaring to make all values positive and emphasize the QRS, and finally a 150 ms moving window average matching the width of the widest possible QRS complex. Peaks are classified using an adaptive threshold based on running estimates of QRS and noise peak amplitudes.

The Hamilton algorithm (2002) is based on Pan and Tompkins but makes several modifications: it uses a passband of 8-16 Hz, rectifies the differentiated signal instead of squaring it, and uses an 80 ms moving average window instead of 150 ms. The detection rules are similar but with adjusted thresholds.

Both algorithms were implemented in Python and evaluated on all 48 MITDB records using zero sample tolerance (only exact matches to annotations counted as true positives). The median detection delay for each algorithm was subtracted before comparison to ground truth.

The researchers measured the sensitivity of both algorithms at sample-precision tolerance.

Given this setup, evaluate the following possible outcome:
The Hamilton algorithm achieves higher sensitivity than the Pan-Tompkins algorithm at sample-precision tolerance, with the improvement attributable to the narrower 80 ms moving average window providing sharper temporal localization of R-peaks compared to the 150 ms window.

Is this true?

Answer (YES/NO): NO